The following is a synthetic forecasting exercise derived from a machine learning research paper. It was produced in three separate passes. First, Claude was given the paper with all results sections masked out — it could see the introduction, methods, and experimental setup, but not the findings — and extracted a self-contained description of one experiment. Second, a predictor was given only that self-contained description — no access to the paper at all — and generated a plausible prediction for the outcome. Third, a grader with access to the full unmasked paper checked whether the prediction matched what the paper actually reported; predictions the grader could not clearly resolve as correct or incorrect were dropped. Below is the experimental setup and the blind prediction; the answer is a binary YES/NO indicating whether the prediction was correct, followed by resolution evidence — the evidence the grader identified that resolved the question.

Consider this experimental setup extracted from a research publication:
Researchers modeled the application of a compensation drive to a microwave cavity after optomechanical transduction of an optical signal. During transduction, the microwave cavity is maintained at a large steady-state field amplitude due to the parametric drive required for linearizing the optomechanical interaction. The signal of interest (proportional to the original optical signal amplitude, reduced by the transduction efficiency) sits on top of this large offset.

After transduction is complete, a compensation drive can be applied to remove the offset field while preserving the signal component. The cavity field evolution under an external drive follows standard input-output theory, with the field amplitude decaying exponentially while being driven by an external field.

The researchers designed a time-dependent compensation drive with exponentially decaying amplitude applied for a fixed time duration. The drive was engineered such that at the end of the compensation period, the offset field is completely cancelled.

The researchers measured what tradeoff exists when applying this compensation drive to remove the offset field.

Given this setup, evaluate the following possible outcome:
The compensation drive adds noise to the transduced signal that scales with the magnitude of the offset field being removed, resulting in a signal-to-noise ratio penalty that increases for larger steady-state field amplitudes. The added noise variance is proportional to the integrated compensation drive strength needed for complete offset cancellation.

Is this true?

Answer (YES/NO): NO